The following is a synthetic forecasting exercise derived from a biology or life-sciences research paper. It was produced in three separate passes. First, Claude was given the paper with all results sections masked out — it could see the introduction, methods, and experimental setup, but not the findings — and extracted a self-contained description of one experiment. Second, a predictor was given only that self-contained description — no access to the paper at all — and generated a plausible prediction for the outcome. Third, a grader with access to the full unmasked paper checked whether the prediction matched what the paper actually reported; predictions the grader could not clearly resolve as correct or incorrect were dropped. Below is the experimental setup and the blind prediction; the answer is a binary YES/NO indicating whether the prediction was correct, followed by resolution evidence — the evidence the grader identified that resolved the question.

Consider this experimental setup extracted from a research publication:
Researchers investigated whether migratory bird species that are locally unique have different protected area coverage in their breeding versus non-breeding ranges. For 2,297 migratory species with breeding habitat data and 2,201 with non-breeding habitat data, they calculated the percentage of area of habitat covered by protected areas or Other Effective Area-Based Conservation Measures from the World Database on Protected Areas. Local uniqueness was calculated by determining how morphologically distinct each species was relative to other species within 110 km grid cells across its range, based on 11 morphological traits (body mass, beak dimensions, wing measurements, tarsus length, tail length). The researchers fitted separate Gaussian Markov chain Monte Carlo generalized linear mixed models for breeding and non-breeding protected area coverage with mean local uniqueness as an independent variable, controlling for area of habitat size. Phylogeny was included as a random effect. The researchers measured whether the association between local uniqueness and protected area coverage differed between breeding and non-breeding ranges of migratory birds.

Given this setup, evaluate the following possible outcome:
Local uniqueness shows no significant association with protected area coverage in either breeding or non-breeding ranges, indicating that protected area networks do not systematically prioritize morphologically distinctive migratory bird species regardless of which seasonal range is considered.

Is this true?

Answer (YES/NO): YES